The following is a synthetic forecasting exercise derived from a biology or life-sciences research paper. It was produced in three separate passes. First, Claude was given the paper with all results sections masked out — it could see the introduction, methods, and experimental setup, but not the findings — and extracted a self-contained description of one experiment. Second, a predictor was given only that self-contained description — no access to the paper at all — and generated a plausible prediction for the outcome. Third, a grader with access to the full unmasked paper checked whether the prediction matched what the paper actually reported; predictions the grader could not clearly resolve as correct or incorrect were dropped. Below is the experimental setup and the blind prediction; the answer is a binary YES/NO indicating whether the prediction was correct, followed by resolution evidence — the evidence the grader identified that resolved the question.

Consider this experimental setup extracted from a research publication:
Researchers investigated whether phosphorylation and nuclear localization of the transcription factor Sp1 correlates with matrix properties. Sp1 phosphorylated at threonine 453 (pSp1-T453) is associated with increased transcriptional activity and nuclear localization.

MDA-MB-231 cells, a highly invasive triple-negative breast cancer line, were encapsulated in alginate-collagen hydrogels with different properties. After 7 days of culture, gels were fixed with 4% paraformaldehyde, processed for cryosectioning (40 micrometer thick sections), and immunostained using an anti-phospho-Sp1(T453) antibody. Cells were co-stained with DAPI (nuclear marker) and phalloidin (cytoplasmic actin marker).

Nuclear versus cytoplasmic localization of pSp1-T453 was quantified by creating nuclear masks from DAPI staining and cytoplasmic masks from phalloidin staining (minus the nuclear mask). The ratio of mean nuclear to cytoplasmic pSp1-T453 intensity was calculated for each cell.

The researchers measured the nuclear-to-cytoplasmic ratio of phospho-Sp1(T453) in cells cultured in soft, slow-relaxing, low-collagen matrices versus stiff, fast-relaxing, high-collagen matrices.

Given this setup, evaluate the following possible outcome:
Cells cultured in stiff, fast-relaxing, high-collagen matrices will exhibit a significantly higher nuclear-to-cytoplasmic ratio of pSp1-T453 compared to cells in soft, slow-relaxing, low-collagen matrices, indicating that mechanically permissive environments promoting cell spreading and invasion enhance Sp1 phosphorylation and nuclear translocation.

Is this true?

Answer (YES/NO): YES